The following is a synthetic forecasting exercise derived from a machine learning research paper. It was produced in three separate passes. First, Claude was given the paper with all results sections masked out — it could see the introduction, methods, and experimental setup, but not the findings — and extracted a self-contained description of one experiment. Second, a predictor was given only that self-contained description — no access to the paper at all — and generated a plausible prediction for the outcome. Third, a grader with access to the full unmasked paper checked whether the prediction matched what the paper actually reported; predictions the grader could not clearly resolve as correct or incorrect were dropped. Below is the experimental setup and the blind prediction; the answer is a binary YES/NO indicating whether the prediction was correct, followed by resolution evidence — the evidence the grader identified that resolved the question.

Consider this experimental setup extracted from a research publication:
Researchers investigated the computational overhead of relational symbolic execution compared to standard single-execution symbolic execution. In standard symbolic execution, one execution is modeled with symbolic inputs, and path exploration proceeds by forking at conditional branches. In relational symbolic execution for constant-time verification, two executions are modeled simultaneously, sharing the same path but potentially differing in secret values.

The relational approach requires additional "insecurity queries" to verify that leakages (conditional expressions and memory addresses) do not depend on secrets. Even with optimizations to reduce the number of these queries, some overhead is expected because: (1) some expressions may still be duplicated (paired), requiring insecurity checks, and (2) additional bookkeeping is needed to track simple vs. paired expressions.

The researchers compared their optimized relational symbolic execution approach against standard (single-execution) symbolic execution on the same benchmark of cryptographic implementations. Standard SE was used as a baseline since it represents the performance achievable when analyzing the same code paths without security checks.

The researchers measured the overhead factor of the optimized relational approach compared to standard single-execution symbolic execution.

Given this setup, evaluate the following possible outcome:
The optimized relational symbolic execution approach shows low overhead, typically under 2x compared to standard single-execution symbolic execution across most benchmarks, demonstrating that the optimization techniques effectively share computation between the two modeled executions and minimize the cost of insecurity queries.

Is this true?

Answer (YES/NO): YES